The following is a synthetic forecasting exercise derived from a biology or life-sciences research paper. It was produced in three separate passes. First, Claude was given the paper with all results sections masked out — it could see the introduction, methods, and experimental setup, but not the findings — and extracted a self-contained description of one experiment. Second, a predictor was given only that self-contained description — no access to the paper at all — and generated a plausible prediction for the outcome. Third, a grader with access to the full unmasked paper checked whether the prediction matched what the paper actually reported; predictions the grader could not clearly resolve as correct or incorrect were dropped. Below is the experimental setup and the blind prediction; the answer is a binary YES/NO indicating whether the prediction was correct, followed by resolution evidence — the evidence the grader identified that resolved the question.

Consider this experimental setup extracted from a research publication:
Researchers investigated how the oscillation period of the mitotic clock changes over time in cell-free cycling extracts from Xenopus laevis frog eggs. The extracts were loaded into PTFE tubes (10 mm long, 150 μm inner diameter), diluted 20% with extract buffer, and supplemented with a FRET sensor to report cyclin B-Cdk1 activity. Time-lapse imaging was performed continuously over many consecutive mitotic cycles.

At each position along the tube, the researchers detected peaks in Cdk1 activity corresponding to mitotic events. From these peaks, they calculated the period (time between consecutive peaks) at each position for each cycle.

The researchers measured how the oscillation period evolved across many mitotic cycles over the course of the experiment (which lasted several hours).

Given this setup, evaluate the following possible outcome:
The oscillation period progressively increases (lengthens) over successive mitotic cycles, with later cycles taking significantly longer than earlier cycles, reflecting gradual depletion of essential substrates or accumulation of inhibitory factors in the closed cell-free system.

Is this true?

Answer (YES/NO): YES